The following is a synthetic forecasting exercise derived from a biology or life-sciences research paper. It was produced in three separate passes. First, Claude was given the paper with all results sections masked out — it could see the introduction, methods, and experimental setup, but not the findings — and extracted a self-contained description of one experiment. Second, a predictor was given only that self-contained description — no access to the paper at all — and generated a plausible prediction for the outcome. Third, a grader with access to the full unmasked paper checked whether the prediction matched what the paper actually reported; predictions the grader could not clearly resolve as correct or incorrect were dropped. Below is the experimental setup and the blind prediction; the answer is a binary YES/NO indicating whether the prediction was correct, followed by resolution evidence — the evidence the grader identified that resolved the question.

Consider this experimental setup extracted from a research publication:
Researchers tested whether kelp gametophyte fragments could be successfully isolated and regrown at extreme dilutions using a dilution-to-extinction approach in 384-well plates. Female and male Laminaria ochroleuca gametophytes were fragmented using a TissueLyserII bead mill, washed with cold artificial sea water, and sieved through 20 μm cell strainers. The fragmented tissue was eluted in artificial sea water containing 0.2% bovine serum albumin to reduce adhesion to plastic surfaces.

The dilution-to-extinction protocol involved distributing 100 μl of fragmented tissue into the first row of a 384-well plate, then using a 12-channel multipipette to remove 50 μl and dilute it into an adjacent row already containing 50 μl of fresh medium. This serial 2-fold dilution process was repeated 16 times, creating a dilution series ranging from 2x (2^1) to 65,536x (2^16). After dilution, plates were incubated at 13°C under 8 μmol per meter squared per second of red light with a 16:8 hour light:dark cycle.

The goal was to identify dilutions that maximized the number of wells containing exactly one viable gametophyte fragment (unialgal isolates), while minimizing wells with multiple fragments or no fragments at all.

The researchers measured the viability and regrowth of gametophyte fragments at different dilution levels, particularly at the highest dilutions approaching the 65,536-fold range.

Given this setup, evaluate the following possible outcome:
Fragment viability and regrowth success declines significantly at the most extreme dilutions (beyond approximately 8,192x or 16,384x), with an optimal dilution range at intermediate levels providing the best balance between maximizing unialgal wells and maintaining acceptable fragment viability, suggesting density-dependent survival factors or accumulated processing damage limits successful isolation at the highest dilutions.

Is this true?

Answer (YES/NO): NO